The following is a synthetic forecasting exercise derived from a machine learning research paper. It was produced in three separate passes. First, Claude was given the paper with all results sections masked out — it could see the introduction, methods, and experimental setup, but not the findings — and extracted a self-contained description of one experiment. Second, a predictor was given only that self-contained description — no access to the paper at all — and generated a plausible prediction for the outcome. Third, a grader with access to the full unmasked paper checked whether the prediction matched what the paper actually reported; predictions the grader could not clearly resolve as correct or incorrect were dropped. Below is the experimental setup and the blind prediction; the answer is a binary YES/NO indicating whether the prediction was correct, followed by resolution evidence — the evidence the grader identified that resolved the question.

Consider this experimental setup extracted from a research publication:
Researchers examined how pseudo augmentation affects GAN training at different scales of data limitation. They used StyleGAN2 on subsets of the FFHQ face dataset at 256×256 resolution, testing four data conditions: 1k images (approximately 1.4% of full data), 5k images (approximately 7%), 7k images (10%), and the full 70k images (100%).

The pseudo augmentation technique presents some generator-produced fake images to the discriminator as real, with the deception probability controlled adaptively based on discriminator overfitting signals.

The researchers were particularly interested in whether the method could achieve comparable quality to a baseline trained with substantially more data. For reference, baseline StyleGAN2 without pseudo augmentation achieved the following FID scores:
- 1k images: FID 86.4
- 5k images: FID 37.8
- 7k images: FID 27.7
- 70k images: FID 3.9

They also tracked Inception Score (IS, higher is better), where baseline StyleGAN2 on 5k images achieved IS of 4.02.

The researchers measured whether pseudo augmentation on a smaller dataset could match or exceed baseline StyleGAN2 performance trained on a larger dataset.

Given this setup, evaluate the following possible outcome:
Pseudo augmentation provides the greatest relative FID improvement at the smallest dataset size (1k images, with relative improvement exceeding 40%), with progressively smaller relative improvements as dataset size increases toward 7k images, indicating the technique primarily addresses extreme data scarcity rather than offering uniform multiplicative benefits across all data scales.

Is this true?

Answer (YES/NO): NO